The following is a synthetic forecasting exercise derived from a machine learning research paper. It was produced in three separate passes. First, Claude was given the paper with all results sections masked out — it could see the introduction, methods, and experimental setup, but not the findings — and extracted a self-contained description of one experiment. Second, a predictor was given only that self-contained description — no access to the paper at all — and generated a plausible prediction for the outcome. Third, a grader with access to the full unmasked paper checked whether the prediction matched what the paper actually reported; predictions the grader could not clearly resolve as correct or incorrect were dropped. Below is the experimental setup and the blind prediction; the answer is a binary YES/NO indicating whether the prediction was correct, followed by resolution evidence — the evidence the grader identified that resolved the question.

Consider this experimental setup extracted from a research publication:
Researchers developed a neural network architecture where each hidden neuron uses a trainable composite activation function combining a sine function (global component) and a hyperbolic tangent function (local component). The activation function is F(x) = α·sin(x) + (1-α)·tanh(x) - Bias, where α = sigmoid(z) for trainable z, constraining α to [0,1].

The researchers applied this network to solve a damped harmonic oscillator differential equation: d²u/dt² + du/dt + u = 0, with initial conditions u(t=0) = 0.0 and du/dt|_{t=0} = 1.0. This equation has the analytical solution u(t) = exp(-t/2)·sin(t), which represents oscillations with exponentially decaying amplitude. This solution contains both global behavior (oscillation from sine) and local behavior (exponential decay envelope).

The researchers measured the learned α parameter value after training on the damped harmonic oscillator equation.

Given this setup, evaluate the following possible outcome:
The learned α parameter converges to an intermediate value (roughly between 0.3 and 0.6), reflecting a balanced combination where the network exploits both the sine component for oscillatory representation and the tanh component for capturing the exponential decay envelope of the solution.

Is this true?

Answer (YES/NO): NO